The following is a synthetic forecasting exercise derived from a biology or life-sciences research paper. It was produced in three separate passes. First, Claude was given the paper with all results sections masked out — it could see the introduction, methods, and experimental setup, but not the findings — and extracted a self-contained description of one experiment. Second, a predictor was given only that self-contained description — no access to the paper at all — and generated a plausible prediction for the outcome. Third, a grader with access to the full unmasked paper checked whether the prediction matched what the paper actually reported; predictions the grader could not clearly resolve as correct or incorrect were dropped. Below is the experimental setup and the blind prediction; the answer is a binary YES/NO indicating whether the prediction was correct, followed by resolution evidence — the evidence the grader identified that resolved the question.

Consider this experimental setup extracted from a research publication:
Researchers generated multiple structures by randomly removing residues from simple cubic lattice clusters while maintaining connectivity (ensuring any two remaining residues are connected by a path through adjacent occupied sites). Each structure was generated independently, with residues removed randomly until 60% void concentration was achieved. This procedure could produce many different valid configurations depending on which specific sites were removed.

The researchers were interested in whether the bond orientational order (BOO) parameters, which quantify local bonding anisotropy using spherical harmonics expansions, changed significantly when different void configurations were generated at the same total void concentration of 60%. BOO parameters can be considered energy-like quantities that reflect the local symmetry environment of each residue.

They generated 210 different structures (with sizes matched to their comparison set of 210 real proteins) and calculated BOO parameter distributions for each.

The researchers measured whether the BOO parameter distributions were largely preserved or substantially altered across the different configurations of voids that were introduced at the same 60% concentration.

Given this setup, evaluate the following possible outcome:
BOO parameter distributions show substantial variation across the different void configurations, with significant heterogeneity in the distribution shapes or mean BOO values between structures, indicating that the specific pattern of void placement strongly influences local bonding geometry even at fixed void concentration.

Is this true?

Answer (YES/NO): NO